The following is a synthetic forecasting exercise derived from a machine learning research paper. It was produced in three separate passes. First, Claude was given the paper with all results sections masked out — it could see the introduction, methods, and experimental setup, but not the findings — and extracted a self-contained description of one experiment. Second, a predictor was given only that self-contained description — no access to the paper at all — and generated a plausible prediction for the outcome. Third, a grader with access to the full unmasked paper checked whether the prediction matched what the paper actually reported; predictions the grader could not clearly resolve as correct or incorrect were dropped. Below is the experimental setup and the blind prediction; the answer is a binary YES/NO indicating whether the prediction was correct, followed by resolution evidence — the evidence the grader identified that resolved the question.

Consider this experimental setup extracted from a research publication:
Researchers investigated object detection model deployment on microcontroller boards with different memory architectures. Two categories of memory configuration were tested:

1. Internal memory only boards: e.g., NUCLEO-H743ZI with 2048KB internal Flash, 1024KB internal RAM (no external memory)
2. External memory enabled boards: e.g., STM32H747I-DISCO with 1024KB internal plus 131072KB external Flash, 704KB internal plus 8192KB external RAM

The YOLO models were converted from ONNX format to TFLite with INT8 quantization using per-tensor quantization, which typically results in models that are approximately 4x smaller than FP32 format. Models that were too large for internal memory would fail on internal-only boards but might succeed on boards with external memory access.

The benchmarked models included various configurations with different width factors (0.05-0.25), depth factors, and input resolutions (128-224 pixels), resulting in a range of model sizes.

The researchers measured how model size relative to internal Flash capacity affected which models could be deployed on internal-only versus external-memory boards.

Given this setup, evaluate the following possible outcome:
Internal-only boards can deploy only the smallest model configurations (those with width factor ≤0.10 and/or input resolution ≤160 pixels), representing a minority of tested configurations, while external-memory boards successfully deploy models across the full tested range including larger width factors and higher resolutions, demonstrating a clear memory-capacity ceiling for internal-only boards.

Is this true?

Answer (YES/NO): NO